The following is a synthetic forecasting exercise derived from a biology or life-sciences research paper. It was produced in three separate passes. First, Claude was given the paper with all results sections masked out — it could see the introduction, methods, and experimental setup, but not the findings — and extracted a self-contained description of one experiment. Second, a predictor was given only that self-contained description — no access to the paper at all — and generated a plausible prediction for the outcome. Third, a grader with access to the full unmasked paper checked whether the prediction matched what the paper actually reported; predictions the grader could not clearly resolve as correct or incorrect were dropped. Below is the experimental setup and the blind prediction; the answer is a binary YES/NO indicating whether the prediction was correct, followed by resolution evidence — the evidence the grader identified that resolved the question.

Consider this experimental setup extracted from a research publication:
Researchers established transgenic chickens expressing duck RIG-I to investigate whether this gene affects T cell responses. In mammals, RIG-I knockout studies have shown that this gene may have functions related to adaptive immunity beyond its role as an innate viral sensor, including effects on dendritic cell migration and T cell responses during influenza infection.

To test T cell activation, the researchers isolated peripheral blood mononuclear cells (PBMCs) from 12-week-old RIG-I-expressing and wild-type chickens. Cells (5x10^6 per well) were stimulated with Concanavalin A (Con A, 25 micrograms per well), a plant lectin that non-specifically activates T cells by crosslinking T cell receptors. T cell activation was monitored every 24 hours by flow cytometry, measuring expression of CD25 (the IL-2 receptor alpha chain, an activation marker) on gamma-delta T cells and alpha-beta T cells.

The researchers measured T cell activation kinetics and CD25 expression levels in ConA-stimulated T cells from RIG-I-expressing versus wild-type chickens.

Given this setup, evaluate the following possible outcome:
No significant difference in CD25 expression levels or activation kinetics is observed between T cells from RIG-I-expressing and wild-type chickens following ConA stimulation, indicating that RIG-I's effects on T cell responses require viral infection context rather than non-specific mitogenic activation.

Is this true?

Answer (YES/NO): NO